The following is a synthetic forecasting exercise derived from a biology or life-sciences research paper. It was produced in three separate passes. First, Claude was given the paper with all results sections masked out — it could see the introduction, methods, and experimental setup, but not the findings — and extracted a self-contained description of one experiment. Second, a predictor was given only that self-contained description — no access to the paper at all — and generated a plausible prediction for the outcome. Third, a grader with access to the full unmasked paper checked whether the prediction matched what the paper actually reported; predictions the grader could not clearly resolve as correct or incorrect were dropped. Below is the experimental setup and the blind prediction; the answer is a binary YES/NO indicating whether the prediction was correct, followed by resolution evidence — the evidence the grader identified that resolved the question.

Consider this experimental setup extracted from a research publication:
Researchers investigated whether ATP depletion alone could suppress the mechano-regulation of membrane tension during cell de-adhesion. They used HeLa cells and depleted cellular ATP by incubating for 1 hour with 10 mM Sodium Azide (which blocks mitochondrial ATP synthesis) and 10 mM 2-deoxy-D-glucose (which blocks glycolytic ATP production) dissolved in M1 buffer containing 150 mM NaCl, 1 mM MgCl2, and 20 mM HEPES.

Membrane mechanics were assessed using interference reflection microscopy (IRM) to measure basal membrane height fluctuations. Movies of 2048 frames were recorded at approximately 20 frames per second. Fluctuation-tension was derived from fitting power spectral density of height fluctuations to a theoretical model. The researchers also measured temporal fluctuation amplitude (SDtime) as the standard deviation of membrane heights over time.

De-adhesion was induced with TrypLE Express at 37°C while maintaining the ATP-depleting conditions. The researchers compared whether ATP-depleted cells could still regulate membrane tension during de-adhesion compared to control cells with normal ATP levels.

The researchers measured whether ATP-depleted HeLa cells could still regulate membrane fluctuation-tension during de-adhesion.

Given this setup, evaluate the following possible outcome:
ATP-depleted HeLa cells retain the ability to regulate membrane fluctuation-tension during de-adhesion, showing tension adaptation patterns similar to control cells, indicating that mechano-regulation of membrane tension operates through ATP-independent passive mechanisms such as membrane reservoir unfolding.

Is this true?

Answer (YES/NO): YES